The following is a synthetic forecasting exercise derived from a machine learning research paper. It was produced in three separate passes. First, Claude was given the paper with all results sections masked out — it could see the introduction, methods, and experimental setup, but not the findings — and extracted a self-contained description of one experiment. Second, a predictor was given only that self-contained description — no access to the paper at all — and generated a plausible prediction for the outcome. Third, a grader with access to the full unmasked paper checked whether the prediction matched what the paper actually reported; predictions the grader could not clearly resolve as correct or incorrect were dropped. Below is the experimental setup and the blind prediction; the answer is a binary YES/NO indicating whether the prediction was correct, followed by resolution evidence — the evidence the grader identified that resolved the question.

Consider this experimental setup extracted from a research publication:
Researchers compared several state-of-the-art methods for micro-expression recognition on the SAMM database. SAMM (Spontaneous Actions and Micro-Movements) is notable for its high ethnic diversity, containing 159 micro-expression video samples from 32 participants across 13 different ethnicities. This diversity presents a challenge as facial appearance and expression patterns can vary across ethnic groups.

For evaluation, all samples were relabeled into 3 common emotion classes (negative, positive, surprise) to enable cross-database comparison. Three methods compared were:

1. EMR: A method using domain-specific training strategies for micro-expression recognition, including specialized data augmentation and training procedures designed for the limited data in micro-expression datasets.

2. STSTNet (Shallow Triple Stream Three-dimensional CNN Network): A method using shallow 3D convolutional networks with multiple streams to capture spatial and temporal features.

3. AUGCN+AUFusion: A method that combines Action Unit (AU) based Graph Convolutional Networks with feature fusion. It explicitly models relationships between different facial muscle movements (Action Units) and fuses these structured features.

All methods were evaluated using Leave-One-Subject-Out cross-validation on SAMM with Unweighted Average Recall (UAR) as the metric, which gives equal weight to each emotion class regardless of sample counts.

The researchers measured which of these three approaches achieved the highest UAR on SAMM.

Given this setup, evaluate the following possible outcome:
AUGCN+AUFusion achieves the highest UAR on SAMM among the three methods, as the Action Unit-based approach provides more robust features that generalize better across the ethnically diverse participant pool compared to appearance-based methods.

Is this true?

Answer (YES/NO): YES